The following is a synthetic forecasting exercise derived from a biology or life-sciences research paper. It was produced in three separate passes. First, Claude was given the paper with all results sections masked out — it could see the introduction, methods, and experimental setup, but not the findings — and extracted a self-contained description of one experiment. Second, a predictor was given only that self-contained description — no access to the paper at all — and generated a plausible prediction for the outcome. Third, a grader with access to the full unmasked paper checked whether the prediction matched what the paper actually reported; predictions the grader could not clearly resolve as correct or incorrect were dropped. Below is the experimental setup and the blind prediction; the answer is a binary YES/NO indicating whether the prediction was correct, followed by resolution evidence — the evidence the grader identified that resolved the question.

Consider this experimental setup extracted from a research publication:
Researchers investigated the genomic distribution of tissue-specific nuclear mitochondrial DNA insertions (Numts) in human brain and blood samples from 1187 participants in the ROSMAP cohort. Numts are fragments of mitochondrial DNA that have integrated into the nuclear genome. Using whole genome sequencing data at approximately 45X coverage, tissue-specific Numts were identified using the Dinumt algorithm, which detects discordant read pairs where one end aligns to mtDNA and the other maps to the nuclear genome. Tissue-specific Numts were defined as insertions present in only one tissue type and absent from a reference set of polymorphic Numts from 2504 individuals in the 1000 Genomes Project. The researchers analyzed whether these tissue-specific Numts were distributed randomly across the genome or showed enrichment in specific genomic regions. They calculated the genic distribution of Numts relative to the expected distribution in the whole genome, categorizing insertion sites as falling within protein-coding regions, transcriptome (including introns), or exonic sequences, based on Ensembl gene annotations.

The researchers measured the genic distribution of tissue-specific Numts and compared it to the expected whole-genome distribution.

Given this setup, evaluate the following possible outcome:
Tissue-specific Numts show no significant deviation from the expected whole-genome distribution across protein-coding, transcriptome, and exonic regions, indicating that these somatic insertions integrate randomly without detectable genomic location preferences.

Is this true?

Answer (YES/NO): NO